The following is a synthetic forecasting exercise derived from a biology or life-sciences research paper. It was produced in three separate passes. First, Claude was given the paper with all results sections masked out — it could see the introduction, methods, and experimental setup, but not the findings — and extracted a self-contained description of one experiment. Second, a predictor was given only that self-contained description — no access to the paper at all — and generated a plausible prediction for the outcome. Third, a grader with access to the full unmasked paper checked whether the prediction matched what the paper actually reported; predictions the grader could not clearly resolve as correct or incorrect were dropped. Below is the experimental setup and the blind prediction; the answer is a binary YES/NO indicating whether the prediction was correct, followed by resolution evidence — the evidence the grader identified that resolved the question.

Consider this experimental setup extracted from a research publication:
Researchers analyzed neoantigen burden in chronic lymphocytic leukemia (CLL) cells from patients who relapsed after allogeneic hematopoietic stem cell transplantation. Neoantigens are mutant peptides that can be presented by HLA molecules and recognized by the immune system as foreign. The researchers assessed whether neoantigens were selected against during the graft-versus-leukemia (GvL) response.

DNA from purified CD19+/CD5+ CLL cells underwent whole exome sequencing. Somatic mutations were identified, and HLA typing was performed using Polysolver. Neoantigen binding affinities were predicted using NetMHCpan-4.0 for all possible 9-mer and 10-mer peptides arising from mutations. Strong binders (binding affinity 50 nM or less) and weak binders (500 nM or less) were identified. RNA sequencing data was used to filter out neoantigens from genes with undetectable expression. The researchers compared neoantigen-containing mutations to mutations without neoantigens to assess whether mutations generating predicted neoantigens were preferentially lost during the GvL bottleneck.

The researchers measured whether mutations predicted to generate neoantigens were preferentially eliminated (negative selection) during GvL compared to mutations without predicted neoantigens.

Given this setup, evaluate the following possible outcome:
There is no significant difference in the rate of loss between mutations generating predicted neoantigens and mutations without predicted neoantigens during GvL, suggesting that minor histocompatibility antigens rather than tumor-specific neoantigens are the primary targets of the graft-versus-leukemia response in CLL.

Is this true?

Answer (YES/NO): NO